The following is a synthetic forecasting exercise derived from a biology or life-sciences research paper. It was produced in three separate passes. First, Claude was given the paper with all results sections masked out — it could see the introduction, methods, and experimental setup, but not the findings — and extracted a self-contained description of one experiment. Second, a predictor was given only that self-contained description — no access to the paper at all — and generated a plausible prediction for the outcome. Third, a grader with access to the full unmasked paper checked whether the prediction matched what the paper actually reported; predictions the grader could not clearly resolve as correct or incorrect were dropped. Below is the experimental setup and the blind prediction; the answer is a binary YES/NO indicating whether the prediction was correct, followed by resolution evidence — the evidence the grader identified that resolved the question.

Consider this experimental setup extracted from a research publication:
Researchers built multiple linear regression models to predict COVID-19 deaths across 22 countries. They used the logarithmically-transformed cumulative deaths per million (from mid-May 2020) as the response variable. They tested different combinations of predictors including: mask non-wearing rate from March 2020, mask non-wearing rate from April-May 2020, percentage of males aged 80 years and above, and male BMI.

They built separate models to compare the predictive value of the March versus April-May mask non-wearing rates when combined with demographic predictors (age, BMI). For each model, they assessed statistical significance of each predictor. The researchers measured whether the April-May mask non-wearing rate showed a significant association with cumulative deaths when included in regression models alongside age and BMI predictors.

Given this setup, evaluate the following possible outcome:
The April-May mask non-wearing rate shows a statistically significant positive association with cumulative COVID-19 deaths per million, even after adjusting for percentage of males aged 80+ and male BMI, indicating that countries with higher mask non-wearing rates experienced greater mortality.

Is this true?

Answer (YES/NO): NO